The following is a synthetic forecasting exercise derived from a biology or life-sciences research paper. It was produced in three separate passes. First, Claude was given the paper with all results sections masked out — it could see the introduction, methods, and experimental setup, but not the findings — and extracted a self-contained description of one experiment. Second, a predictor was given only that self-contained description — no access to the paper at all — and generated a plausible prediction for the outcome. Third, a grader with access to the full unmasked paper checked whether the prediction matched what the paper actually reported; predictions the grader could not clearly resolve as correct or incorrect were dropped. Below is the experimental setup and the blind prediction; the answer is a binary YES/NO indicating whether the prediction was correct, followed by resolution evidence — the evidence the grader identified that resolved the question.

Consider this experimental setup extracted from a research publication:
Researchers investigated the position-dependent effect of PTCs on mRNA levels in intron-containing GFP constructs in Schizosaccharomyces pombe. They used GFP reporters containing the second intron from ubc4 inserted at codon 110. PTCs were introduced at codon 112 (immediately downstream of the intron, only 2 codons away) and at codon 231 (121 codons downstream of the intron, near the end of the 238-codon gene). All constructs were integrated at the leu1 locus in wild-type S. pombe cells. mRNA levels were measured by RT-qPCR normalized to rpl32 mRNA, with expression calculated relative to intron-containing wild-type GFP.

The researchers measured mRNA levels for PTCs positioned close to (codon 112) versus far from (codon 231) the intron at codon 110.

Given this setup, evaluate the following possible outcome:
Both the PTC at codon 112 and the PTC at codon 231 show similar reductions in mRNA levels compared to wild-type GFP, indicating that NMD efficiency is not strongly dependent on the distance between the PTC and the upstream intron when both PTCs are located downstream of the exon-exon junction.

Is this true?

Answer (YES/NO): NO